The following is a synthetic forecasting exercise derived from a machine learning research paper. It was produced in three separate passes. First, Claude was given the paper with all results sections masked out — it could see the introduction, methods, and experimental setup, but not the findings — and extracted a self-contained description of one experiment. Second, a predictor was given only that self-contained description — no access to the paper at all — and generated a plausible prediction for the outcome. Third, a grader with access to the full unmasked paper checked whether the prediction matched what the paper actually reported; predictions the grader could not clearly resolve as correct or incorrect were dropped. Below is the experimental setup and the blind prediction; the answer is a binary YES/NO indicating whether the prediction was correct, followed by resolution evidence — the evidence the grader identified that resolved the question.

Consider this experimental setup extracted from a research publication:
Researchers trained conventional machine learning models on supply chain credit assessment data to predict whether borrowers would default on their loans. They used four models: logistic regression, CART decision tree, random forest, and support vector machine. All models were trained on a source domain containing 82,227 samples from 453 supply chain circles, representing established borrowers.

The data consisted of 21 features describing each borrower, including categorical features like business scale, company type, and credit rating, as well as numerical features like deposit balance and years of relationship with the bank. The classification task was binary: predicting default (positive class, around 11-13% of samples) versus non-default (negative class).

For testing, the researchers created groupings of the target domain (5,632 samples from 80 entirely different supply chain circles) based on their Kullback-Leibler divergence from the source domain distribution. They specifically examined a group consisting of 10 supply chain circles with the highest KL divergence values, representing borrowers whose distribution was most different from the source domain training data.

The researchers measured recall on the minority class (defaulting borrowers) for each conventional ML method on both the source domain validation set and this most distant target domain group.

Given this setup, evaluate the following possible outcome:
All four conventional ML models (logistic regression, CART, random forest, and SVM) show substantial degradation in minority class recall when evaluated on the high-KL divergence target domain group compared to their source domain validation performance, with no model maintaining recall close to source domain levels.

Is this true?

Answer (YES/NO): YES